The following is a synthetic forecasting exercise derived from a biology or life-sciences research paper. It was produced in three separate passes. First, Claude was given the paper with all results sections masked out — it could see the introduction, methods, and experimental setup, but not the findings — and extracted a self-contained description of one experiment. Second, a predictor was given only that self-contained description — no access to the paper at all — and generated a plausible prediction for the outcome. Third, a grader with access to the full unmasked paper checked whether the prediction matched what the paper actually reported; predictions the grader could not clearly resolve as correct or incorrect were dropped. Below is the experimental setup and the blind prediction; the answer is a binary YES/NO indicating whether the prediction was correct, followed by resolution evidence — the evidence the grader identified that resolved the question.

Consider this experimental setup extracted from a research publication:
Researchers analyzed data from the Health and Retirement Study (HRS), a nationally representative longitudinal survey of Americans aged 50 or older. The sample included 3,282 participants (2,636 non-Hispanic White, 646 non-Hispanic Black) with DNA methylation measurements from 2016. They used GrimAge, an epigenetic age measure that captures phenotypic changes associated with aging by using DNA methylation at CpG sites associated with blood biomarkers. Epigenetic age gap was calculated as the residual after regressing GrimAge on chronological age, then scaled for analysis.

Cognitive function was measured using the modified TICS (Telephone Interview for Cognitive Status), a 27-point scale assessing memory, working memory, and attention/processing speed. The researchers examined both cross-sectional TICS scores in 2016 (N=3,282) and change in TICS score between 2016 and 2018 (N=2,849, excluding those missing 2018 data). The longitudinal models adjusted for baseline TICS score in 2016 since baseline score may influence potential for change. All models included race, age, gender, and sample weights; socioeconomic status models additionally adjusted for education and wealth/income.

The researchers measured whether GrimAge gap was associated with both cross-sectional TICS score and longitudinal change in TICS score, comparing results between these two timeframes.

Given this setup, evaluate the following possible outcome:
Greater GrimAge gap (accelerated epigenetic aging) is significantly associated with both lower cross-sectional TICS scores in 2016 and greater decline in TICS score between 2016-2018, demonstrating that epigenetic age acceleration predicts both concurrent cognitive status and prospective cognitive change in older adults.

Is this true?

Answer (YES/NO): YES